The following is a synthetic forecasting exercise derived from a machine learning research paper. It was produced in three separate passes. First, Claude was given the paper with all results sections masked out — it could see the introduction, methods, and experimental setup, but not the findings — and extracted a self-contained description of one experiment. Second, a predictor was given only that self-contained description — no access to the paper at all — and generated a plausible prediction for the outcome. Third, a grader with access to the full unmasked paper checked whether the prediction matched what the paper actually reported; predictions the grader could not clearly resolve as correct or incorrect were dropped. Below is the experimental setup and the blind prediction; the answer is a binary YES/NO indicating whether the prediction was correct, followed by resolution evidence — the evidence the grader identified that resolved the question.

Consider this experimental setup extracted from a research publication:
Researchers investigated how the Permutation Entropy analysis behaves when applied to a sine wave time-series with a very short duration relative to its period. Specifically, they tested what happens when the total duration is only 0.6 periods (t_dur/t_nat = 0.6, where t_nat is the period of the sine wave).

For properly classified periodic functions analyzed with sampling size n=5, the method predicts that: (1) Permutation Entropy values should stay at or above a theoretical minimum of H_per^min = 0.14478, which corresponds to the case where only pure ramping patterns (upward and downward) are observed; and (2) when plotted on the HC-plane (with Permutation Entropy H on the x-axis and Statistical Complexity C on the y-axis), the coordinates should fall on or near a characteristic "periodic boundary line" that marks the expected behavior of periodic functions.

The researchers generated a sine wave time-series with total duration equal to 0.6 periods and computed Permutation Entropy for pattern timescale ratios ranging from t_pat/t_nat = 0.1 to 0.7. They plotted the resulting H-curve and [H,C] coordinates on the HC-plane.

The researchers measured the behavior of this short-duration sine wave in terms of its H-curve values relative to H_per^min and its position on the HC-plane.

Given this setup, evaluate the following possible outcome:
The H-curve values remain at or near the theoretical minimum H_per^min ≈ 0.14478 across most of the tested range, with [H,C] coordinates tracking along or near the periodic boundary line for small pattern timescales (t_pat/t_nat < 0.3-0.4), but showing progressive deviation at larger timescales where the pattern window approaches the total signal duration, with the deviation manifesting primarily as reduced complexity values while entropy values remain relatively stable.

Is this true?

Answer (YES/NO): NO